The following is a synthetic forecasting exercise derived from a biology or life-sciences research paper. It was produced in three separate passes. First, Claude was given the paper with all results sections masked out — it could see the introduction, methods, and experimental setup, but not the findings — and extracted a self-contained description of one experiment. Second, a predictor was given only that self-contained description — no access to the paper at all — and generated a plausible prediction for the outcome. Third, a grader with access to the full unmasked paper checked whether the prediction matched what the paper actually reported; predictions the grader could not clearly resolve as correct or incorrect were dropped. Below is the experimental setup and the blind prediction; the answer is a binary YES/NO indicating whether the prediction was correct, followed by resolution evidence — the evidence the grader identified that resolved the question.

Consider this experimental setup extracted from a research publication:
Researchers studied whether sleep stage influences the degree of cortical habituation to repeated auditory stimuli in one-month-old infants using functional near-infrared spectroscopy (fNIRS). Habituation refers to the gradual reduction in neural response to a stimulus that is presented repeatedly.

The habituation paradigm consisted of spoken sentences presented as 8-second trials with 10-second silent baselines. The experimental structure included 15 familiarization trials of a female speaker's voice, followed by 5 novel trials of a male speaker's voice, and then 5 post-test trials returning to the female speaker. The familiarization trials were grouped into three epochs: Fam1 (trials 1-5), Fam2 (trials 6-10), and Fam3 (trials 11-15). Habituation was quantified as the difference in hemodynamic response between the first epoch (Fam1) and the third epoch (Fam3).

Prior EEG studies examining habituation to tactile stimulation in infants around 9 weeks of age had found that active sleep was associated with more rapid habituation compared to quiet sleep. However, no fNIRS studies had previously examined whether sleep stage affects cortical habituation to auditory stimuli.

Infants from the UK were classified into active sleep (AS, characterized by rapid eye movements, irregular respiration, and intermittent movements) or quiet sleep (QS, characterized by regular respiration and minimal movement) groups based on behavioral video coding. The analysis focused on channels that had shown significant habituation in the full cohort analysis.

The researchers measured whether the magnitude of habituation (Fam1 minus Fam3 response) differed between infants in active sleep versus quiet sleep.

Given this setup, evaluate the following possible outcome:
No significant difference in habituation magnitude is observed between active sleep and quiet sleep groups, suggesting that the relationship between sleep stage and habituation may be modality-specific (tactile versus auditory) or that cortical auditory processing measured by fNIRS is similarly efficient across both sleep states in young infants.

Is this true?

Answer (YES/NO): NO